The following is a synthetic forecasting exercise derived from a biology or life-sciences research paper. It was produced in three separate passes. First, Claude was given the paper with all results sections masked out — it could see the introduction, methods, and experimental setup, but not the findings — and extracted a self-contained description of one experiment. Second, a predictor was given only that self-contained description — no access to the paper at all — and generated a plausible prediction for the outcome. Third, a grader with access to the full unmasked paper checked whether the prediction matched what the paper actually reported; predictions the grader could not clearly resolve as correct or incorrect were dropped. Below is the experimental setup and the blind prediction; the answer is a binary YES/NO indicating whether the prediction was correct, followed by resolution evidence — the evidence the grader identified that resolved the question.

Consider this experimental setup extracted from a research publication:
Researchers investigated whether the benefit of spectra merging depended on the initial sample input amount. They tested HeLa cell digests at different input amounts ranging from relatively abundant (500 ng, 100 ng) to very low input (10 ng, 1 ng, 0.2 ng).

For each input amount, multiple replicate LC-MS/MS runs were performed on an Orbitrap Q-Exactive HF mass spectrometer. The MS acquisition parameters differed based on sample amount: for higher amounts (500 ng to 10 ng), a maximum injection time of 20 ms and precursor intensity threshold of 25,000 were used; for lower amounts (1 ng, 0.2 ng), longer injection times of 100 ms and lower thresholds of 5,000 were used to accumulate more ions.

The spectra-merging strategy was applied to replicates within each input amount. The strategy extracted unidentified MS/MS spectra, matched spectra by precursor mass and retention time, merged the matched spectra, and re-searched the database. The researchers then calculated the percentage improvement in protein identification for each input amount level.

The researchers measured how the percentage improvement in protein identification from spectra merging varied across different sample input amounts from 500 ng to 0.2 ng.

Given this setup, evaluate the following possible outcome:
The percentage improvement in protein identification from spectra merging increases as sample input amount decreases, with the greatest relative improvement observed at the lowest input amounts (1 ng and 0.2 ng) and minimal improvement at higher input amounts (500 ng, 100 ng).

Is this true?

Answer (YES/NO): NO